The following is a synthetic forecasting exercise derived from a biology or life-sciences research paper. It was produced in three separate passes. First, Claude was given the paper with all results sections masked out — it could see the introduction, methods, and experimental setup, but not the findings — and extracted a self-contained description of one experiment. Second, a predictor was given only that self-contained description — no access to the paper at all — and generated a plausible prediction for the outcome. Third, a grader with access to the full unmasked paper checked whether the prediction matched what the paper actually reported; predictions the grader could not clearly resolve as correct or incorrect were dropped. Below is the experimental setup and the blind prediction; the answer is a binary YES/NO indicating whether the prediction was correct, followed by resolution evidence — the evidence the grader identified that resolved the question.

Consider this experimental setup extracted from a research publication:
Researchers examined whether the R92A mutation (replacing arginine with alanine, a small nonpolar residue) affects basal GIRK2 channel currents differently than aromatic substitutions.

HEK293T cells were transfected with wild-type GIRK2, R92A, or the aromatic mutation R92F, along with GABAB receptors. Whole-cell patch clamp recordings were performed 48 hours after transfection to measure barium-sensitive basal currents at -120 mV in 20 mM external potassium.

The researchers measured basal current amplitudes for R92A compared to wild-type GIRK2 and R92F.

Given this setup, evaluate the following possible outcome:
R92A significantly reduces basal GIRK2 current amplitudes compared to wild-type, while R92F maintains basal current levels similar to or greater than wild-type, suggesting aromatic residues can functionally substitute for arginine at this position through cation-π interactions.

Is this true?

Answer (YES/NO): NO